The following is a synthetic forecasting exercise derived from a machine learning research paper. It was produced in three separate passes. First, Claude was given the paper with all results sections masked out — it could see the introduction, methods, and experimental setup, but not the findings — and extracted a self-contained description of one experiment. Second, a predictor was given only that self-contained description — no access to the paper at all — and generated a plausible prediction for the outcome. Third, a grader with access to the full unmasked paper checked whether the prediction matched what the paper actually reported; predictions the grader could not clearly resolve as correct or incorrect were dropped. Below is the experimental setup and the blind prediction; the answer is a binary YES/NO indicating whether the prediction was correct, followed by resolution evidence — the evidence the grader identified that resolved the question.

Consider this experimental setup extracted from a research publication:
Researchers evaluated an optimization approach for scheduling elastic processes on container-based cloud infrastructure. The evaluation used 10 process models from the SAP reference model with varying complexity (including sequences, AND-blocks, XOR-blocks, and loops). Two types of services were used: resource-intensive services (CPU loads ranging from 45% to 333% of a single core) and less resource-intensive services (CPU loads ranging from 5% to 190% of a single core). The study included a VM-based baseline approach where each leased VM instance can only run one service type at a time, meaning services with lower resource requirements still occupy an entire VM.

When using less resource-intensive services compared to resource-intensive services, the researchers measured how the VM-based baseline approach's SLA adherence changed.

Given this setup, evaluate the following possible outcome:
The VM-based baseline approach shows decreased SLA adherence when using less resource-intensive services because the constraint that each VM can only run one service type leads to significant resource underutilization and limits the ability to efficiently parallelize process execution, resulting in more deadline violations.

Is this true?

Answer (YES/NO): NO